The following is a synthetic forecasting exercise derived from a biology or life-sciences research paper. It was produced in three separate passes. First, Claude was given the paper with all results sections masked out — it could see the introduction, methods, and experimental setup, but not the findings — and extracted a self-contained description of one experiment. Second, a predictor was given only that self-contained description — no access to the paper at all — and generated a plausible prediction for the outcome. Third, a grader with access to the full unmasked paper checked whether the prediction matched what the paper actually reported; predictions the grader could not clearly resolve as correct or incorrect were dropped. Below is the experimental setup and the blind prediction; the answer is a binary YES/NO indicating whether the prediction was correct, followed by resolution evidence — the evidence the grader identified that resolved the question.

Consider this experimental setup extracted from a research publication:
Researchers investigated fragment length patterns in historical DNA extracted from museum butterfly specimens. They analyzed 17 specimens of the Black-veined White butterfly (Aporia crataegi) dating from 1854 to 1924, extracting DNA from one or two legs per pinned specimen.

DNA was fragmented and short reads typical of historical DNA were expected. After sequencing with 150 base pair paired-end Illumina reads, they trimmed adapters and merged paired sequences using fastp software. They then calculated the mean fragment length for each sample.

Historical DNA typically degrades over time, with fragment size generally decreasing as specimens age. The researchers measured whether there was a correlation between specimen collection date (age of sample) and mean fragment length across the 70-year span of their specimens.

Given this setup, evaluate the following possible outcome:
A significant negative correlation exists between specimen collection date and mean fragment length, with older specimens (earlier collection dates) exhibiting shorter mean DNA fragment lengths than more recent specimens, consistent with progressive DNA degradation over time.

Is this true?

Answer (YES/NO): NO